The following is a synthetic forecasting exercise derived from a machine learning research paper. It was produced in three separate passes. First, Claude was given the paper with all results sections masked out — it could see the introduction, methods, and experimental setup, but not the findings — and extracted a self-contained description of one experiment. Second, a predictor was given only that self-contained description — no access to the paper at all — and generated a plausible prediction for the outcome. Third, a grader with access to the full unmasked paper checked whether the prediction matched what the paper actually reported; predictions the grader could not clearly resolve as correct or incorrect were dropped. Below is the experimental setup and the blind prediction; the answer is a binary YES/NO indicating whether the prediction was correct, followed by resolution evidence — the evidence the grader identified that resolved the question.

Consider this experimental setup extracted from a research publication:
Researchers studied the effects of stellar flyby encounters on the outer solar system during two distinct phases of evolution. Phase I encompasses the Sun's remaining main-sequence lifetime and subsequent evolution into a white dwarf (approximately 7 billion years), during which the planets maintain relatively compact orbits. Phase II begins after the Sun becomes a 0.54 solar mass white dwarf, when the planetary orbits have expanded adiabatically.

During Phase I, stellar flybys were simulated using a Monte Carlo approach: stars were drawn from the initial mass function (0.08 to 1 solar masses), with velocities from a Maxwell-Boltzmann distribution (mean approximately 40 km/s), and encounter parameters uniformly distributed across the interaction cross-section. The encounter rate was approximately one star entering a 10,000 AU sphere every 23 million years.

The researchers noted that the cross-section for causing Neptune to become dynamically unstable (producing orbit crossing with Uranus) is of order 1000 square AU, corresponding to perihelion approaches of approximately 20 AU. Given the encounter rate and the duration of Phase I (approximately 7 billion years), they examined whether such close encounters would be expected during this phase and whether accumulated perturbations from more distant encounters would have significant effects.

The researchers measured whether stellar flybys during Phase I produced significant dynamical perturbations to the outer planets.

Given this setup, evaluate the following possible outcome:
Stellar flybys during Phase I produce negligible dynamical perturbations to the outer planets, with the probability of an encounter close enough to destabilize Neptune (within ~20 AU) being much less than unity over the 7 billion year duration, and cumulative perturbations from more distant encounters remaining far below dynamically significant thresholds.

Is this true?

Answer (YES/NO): YES